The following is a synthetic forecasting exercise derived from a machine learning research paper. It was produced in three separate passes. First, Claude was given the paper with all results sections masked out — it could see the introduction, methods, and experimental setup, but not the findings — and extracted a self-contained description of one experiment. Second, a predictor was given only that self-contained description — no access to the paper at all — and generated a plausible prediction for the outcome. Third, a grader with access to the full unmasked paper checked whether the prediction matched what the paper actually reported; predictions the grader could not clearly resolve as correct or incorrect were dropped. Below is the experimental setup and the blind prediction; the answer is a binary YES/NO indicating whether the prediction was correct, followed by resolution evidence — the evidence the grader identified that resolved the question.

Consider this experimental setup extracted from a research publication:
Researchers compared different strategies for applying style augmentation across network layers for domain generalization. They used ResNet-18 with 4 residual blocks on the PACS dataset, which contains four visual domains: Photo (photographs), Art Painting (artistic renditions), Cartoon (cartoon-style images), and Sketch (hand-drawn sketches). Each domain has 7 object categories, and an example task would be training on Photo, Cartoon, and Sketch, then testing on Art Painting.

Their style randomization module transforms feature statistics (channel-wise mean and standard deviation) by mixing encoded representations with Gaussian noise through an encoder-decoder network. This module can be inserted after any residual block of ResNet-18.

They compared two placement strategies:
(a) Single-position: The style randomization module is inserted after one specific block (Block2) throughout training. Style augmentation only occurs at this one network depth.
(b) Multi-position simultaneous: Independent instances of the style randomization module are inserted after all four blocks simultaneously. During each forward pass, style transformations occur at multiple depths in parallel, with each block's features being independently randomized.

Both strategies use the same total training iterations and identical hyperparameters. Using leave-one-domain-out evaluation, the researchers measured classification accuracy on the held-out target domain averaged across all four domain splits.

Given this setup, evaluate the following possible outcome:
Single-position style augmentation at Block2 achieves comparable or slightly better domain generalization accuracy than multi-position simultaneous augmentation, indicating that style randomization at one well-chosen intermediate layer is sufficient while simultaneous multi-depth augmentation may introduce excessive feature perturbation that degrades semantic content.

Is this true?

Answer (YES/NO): NO